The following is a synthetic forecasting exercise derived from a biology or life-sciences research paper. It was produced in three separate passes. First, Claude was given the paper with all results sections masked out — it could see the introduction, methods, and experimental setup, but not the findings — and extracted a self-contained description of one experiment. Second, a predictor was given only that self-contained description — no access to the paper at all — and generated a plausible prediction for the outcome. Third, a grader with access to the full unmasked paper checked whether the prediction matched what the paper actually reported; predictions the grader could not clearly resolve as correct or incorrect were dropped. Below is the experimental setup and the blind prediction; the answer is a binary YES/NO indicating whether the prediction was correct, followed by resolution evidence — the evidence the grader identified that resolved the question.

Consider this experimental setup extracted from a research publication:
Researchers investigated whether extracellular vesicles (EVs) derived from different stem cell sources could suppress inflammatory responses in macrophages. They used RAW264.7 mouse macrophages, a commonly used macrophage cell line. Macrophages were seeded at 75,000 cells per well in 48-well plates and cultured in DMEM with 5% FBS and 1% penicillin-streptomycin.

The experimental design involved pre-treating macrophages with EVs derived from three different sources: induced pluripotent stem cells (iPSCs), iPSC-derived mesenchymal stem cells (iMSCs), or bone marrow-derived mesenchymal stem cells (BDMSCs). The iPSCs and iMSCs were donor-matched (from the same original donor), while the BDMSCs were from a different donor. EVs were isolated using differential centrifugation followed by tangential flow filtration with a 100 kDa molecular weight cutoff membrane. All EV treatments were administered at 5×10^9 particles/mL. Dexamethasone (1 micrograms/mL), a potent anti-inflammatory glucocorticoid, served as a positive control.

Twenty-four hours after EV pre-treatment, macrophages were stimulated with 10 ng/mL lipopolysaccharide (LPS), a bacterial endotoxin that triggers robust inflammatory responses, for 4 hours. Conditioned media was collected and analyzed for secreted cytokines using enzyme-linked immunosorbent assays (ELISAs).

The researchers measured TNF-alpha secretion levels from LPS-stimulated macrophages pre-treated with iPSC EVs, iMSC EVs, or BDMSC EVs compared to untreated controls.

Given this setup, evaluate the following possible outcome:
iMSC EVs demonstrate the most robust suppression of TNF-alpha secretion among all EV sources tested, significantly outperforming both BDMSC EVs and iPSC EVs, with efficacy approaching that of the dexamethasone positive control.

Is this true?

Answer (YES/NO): NO